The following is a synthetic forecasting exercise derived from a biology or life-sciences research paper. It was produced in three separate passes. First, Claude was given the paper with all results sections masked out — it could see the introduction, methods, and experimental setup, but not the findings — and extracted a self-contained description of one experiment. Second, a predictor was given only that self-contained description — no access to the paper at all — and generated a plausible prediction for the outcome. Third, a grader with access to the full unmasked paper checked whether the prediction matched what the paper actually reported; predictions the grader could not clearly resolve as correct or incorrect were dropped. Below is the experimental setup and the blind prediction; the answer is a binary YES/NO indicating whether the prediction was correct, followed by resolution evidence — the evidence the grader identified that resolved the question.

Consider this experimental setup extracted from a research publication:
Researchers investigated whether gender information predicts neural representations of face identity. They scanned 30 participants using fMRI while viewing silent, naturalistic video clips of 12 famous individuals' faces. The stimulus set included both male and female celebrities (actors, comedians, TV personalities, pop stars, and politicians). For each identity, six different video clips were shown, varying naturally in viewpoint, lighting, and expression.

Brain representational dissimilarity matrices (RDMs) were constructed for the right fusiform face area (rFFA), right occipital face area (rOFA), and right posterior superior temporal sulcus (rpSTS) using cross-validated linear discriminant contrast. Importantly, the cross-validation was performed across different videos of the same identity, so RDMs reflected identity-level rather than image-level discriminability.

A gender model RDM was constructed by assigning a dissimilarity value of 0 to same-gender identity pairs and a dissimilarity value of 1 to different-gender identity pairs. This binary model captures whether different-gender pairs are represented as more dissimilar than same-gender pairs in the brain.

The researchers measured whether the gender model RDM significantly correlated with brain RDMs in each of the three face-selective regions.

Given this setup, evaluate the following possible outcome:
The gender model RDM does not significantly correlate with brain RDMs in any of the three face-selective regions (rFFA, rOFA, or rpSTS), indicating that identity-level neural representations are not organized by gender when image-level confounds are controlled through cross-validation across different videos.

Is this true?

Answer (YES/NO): NO